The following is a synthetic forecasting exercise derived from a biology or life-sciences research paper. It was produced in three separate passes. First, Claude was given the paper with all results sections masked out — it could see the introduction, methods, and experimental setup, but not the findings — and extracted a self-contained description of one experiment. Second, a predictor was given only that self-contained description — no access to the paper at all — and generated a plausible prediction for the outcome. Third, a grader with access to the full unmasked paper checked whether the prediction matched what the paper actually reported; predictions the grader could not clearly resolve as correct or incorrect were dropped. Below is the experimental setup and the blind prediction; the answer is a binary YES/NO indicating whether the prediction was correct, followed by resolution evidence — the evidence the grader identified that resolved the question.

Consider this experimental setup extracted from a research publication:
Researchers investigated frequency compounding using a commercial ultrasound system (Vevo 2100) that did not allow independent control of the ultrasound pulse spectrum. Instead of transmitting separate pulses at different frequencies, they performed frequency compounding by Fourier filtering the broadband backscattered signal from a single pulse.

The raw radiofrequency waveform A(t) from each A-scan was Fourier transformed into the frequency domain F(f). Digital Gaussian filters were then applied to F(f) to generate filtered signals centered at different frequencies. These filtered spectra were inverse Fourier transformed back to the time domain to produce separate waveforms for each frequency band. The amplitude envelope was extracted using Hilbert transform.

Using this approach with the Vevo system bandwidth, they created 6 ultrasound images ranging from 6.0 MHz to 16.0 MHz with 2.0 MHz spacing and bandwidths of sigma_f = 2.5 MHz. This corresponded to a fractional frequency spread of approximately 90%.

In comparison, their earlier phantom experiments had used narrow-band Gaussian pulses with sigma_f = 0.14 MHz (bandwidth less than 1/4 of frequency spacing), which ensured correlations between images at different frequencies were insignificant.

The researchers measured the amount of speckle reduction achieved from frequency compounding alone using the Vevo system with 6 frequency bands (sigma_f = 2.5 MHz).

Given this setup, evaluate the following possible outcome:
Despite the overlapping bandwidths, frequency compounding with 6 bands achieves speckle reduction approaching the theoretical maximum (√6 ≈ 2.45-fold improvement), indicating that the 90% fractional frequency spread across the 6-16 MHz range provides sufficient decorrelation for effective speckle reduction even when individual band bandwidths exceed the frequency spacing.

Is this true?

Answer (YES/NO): NO